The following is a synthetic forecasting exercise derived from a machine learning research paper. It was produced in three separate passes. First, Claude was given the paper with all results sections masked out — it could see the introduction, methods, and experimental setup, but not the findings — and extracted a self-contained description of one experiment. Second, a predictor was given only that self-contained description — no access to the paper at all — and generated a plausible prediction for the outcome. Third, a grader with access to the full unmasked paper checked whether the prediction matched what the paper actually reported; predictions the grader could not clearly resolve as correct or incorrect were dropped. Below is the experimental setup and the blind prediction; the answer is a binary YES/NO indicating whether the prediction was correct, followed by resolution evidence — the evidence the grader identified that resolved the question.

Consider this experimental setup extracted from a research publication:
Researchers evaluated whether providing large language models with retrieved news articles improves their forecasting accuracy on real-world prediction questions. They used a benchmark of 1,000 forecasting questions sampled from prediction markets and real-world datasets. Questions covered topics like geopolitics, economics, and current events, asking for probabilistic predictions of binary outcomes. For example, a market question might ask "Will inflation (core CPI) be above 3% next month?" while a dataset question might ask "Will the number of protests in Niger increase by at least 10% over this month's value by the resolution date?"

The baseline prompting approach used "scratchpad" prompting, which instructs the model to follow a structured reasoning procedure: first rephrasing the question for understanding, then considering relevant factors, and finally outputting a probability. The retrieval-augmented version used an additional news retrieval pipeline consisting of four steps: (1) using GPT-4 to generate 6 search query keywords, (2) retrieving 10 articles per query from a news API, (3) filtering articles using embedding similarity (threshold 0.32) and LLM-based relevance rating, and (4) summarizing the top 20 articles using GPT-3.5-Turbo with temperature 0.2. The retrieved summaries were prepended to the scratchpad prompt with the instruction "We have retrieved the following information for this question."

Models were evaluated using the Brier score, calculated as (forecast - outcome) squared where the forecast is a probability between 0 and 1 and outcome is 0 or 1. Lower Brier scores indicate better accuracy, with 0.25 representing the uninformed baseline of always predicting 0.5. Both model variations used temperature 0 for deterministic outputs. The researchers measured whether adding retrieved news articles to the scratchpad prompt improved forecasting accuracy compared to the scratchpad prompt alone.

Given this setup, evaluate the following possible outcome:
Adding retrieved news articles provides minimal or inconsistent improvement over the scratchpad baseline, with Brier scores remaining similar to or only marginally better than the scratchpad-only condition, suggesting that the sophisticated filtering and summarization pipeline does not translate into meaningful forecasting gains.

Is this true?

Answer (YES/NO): YES